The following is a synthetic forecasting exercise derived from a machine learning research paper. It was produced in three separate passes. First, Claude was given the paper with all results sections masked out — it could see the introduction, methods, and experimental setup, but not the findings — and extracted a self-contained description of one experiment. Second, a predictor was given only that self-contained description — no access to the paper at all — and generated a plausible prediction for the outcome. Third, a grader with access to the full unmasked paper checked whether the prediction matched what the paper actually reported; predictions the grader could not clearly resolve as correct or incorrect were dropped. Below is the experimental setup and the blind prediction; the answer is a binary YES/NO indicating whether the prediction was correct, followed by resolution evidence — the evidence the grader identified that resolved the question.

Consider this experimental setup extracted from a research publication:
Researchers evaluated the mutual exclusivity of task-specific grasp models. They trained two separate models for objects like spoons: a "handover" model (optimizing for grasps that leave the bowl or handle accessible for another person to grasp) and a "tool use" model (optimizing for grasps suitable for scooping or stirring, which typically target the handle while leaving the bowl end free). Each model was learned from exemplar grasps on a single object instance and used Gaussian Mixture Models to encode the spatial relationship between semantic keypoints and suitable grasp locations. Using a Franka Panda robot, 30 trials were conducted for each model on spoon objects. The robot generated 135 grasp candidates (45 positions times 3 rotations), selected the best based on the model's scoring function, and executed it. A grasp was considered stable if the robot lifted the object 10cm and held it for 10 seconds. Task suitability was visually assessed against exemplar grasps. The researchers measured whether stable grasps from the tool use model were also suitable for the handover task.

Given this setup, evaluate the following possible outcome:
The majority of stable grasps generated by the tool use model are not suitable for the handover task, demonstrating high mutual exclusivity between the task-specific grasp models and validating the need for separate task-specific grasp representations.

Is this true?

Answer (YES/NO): YES